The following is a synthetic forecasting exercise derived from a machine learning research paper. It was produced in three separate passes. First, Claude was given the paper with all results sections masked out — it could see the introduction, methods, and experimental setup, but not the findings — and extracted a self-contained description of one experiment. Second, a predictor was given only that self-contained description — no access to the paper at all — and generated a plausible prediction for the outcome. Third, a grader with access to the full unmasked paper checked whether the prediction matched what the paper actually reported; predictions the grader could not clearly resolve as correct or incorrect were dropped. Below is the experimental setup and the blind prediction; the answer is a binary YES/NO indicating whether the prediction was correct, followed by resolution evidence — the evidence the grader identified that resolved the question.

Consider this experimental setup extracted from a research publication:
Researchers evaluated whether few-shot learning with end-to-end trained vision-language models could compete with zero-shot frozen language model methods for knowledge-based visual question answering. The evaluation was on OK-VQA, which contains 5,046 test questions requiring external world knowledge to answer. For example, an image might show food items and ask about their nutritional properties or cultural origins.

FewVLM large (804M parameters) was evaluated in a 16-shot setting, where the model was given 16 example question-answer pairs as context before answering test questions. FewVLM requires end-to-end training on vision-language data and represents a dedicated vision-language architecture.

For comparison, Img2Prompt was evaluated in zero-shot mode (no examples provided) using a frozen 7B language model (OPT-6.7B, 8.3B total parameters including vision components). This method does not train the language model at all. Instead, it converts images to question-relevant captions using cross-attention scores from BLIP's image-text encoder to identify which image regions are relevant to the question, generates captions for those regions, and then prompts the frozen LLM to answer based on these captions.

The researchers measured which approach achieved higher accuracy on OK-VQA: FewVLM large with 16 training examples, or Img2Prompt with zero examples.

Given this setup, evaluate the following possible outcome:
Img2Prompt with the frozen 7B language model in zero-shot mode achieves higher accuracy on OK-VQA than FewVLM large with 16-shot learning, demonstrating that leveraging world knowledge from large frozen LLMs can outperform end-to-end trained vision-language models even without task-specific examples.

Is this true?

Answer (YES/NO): YES